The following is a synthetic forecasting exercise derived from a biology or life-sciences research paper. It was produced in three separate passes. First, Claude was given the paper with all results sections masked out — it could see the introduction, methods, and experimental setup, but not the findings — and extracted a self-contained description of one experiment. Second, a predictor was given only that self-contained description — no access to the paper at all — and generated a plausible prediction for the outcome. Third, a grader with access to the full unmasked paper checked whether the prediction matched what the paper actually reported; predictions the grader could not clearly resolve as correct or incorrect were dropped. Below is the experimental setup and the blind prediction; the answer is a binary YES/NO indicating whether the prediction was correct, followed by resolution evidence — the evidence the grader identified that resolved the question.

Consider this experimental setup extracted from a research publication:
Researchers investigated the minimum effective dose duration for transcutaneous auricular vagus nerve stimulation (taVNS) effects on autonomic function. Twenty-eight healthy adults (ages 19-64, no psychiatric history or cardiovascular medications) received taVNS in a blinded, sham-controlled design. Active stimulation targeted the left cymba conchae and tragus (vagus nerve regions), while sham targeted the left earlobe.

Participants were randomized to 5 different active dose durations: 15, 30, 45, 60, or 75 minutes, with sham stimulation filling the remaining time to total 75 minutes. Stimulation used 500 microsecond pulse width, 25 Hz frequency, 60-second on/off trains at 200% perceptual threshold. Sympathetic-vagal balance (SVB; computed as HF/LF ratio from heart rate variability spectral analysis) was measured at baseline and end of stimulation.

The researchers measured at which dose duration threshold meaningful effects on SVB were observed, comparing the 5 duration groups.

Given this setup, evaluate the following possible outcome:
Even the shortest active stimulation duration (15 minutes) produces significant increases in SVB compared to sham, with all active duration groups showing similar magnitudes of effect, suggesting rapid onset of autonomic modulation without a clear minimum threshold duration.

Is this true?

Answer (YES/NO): NO